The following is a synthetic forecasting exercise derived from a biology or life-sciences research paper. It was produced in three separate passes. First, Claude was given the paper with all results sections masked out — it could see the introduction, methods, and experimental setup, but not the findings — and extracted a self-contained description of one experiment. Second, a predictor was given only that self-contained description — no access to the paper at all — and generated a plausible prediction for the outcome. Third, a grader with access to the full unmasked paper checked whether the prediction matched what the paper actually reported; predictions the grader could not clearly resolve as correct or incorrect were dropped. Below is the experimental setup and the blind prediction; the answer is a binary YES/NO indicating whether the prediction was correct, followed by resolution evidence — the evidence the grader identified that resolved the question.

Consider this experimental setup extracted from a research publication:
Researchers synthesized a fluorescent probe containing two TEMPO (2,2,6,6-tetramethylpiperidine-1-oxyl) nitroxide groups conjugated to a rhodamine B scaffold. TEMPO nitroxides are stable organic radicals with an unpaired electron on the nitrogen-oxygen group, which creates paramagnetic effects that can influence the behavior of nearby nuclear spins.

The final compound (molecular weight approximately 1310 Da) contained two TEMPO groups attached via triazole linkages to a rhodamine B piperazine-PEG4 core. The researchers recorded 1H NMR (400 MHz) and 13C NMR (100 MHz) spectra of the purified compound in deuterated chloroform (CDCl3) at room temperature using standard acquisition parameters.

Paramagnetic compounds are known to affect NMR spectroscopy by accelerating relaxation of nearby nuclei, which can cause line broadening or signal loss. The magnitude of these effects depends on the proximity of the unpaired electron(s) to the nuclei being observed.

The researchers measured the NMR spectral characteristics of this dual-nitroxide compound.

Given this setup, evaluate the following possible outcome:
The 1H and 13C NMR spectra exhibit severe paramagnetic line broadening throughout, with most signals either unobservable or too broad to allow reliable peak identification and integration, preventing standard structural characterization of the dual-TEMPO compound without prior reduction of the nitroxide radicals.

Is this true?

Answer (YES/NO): YES